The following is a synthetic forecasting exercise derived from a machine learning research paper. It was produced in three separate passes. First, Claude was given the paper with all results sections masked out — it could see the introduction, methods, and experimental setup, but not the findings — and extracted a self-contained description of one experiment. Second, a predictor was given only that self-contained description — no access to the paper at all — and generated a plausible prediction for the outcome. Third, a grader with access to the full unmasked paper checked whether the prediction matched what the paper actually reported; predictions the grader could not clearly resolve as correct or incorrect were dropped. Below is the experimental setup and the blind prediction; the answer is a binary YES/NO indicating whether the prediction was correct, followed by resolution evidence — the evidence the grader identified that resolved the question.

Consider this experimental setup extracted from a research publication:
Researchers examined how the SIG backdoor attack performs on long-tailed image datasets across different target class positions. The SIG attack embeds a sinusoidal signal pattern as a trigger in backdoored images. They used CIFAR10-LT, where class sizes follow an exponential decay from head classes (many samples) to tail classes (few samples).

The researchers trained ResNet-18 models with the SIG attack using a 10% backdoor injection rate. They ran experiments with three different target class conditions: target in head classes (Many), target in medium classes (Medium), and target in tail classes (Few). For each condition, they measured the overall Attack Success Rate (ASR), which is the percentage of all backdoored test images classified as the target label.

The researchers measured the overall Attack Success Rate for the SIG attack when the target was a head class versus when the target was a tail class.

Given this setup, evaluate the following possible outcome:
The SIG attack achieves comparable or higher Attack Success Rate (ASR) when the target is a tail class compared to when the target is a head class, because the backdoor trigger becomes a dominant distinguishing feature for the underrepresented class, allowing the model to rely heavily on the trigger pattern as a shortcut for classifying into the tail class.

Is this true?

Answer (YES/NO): NO